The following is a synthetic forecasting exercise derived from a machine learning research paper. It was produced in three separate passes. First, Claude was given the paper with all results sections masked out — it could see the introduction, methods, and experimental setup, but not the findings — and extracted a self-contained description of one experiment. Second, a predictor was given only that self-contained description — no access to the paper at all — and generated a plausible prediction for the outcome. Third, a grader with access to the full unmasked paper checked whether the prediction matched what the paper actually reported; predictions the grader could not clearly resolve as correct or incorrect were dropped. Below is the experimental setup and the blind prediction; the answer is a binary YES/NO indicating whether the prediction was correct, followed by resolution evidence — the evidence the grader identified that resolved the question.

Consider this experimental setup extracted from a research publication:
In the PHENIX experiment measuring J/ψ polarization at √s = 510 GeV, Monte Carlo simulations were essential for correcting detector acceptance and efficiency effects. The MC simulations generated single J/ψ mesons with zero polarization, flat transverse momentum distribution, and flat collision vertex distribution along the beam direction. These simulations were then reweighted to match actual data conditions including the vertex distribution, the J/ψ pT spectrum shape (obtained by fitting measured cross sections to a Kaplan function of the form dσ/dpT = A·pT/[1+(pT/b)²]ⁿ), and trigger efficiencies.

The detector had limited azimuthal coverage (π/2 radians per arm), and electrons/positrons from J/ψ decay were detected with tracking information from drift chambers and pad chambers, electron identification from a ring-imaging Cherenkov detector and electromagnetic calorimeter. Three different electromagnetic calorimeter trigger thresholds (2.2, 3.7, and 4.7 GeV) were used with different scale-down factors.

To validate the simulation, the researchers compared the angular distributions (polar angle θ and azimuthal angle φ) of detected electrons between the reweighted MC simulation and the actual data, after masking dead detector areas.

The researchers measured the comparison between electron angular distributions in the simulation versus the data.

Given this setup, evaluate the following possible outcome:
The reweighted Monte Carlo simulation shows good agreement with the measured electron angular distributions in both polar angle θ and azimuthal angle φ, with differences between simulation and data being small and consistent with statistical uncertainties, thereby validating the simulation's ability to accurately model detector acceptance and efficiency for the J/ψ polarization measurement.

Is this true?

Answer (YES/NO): YES